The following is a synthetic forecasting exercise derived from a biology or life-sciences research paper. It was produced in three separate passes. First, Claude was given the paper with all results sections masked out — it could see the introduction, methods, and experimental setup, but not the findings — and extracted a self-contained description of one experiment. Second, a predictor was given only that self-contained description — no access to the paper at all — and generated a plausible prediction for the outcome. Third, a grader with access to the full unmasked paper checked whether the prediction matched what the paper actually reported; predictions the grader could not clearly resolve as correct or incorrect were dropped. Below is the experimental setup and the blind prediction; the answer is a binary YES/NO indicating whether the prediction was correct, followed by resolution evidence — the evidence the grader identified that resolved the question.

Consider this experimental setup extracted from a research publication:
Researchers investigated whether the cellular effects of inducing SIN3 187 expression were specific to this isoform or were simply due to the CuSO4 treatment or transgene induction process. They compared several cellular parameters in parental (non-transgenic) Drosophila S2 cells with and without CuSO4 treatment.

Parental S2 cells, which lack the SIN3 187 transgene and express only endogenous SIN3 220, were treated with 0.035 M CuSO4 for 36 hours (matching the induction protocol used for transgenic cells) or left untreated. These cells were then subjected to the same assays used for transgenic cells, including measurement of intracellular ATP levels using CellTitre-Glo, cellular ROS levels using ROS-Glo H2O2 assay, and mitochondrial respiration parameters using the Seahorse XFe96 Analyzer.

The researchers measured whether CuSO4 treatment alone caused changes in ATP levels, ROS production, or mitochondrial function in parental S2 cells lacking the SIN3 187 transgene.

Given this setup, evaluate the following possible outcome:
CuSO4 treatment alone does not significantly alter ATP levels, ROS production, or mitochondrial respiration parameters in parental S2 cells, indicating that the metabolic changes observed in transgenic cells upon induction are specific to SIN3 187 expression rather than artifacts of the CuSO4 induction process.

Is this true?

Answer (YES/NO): YES